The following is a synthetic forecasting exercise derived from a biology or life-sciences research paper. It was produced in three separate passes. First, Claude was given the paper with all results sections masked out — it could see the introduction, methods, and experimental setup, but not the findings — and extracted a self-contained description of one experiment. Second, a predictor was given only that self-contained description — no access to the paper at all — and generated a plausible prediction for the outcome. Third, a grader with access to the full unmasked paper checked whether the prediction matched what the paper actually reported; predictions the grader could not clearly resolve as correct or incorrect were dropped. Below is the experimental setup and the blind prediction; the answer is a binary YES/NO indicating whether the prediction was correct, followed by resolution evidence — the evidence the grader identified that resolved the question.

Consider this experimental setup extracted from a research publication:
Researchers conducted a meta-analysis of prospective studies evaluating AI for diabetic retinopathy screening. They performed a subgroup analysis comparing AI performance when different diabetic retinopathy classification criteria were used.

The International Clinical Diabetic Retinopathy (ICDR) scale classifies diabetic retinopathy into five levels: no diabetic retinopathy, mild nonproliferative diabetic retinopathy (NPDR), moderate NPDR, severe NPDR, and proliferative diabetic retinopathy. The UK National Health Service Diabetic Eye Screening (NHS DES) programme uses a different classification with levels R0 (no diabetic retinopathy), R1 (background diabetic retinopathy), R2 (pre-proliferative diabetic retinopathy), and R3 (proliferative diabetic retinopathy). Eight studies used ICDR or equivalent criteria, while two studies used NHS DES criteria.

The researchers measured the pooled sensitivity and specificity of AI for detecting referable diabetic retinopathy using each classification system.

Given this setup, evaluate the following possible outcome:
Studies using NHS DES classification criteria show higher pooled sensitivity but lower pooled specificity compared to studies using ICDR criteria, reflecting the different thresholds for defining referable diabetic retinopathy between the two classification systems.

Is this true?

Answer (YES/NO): NO